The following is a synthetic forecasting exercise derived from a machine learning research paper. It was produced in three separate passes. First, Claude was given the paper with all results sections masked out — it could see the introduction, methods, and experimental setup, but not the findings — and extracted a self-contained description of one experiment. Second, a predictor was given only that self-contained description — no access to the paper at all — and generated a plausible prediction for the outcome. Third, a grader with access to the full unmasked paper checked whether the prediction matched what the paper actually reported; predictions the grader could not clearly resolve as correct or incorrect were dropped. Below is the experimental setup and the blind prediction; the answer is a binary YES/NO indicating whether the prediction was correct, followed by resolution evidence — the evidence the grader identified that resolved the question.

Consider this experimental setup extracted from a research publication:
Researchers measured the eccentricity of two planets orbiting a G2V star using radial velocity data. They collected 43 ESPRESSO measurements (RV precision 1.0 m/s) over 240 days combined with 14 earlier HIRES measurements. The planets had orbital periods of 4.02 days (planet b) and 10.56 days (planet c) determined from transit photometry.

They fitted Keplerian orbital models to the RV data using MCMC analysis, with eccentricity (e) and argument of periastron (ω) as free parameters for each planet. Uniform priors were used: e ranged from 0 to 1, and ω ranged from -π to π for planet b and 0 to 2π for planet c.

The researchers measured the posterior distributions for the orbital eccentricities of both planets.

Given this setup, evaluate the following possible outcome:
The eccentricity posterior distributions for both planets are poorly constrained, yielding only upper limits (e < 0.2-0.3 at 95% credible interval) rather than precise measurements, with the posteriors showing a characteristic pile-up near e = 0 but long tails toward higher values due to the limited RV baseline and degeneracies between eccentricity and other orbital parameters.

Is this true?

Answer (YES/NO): NO